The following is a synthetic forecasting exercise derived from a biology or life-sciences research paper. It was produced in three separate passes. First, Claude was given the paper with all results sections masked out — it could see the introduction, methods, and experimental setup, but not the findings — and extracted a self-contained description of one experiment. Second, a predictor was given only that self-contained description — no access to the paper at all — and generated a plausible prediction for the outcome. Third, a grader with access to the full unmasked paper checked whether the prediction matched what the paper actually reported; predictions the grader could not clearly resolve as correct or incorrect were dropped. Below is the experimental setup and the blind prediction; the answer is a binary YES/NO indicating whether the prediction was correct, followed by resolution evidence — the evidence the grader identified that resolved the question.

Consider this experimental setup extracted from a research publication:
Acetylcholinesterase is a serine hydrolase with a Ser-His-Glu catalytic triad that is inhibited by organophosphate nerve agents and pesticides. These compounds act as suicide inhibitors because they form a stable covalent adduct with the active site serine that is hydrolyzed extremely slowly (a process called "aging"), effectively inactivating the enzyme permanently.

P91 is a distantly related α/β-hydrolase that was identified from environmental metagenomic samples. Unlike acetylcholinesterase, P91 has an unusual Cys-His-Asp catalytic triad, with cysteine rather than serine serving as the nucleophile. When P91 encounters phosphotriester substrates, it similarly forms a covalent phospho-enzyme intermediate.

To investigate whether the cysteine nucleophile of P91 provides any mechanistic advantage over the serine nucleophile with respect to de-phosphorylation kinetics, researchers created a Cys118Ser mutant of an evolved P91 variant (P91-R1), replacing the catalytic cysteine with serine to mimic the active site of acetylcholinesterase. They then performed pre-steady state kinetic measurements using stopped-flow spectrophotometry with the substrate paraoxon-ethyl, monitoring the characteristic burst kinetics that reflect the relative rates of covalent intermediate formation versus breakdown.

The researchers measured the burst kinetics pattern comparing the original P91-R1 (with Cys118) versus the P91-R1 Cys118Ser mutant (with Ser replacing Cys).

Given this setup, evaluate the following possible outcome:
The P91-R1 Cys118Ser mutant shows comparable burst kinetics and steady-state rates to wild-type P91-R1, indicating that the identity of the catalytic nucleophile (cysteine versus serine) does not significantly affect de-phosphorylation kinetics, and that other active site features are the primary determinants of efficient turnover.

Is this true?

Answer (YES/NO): NO